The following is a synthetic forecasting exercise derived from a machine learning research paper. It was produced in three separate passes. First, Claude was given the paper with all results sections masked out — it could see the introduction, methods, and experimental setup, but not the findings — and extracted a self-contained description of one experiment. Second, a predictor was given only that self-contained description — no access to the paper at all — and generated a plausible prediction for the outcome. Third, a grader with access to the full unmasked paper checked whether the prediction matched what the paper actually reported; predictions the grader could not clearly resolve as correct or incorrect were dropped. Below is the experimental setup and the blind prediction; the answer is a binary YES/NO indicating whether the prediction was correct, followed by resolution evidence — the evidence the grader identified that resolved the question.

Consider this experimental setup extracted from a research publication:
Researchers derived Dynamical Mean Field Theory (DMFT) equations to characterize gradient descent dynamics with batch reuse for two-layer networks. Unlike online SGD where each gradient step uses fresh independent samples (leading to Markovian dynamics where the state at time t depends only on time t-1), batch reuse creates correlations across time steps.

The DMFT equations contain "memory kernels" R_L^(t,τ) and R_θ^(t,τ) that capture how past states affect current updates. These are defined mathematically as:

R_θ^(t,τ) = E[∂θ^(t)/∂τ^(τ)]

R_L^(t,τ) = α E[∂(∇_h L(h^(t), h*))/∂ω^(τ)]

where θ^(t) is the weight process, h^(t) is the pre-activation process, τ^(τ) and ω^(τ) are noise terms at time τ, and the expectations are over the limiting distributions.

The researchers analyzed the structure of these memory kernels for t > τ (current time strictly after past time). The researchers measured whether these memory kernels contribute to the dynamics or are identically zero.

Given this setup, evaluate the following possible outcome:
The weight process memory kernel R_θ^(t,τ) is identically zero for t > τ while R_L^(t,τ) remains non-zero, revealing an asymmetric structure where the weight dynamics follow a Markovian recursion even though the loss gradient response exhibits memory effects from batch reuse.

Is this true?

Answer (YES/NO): NO